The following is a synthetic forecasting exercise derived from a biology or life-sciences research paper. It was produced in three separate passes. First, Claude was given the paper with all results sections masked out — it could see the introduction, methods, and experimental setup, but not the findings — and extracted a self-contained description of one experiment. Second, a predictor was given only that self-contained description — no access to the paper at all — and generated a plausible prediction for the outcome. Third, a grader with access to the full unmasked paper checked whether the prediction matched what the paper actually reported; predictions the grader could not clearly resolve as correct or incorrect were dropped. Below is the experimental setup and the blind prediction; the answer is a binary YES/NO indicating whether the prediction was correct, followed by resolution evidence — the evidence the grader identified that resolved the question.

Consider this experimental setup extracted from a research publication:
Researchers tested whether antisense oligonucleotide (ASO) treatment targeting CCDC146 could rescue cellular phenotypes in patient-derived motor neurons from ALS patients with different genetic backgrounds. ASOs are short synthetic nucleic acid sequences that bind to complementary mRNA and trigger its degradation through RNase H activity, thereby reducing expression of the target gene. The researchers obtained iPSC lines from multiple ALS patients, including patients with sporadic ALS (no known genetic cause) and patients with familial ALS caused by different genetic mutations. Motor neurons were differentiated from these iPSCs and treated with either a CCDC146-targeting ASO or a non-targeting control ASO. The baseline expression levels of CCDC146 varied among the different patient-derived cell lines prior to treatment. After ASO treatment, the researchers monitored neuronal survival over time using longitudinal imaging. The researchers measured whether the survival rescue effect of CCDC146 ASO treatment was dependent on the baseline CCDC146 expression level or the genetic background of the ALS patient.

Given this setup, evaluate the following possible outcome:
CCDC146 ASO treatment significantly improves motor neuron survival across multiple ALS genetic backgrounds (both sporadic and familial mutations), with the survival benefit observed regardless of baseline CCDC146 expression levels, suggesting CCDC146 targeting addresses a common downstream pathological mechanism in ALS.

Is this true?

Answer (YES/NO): YES